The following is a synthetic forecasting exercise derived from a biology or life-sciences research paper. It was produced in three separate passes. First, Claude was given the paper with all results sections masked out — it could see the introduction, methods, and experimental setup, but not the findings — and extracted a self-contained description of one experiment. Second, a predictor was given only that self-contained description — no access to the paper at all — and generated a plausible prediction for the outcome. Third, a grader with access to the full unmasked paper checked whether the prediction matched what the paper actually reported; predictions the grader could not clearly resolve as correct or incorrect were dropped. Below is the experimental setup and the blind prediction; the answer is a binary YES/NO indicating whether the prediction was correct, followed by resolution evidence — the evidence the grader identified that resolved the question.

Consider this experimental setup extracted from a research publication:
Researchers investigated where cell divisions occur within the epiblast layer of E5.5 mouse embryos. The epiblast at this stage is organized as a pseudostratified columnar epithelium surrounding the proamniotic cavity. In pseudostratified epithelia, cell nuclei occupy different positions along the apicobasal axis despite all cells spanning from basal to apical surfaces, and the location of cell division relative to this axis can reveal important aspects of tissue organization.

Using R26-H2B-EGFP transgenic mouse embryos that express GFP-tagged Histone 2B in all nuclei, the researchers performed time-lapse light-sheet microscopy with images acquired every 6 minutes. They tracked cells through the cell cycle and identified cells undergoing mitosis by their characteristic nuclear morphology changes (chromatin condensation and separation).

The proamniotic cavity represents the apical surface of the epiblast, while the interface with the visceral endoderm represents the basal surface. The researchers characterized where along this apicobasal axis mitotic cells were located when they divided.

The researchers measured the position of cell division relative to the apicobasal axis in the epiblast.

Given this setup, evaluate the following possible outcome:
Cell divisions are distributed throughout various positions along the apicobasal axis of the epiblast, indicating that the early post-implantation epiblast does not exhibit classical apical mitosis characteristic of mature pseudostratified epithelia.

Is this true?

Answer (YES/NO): NO